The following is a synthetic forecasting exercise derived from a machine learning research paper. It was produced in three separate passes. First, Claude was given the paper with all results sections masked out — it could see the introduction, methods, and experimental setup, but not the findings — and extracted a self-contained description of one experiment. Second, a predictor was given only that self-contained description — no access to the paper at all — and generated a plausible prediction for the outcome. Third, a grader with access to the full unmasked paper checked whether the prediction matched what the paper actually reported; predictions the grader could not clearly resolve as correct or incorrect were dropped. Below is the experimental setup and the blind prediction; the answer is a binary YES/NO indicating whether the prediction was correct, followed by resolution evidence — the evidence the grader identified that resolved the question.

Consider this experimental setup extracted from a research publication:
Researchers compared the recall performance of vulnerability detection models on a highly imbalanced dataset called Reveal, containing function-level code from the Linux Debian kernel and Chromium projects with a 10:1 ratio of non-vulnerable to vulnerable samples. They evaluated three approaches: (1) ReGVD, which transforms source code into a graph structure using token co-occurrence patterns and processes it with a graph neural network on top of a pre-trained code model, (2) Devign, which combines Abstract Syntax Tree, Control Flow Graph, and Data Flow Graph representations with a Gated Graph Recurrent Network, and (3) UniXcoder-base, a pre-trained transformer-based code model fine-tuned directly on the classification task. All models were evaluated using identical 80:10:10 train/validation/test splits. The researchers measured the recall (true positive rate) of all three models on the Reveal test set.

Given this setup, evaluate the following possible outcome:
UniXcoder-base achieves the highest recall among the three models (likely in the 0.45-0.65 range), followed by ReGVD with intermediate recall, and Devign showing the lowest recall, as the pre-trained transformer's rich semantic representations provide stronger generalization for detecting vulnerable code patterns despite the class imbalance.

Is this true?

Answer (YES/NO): NO